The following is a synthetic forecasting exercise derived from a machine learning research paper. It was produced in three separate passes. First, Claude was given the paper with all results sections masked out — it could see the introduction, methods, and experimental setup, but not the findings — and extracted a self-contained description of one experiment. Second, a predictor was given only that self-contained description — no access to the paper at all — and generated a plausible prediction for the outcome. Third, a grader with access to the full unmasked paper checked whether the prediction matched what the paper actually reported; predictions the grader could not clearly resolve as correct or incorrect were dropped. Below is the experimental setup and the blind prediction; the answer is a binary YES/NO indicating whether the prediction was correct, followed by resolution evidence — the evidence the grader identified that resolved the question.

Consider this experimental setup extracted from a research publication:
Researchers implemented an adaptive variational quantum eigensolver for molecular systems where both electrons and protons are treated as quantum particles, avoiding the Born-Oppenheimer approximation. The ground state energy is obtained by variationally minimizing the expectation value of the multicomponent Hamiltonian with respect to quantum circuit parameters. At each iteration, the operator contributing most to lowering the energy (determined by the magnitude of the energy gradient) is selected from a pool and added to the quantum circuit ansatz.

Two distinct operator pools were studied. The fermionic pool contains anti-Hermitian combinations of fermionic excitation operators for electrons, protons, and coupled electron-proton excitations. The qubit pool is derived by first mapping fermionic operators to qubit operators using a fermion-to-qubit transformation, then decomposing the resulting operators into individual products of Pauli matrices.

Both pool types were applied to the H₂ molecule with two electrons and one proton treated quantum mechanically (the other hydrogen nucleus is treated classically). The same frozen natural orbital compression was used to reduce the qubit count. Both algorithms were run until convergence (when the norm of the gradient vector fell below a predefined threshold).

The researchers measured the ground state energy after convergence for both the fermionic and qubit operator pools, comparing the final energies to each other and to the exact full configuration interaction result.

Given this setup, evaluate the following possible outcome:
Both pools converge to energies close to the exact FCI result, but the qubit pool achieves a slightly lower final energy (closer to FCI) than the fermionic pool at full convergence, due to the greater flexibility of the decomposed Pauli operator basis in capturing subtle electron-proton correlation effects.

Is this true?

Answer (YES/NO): NO